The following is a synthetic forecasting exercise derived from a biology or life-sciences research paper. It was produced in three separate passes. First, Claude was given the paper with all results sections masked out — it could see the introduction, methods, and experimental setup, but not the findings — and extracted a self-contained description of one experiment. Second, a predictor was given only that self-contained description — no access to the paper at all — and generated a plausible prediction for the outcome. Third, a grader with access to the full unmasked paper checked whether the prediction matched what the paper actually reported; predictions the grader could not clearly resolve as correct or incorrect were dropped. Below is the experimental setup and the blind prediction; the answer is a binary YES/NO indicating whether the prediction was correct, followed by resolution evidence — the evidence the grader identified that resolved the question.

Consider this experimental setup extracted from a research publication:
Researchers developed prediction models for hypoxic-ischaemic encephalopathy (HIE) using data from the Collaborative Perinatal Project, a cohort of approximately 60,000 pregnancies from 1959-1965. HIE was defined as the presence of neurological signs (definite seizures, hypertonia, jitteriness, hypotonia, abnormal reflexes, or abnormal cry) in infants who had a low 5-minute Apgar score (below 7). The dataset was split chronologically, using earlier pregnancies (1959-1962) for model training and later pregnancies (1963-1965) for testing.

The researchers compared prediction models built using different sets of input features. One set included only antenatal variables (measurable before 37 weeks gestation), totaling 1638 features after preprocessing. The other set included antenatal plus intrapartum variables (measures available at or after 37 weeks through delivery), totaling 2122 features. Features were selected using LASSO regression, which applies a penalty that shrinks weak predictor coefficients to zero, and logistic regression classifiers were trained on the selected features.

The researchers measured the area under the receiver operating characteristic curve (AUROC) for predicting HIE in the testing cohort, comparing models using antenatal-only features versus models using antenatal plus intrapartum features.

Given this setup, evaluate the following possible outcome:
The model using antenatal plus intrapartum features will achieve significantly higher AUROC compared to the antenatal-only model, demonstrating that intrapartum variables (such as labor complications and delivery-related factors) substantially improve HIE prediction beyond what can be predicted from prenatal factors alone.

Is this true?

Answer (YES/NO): NO